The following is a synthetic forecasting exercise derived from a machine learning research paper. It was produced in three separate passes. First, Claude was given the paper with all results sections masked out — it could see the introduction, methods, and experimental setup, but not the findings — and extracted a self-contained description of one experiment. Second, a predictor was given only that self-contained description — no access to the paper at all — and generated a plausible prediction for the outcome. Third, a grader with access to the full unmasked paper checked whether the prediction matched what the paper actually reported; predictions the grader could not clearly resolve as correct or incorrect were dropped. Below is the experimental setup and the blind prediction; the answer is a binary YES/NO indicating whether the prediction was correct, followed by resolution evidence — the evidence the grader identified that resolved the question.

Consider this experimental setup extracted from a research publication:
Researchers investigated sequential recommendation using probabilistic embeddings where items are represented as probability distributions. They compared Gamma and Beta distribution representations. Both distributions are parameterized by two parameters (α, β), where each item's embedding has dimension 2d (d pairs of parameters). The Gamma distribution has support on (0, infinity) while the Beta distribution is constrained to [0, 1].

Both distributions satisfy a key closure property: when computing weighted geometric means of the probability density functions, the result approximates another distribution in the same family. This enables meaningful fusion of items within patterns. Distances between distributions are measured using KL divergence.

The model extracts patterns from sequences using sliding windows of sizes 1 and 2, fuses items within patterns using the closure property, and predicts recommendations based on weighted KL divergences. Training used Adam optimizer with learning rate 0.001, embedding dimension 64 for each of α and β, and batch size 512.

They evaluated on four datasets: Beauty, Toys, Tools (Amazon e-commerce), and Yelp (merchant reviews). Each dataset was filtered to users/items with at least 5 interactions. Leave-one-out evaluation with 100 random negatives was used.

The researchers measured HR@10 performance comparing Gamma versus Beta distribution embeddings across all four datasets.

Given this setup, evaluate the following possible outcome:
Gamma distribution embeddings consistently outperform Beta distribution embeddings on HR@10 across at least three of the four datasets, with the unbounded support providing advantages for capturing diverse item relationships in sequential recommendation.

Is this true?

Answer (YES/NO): YES